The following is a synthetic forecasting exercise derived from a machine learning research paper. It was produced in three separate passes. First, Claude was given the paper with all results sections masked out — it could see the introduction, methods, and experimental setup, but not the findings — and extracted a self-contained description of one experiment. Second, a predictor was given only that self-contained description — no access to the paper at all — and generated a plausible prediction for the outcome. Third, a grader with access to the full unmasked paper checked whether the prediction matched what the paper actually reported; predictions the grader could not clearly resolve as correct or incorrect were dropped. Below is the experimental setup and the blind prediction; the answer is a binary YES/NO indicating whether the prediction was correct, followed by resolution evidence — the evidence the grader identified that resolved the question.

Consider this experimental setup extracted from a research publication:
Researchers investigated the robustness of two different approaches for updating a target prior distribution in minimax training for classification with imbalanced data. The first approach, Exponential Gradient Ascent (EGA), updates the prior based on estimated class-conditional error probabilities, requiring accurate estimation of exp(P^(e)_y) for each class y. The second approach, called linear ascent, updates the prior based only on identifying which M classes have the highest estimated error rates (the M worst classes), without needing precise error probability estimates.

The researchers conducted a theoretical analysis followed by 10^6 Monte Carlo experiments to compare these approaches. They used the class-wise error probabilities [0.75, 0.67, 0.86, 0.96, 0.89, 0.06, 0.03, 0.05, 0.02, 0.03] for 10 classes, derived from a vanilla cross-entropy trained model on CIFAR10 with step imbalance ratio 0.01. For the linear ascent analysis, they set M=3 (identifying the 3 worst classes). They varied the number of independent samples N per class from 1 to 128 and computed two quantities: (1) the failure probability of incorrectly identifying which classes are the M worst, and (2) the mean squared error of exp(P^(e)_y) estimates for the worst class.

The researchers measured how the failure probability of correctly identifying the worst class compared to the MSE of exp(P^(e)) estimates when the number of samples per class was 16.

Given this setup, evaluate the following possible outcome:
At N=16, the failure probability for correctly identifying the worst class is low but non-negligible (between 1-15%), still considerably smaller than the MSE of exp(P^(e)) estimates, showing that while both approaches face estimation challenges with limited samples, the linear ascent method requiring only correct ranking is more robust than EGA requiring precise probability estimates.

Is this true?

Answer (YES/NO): NO